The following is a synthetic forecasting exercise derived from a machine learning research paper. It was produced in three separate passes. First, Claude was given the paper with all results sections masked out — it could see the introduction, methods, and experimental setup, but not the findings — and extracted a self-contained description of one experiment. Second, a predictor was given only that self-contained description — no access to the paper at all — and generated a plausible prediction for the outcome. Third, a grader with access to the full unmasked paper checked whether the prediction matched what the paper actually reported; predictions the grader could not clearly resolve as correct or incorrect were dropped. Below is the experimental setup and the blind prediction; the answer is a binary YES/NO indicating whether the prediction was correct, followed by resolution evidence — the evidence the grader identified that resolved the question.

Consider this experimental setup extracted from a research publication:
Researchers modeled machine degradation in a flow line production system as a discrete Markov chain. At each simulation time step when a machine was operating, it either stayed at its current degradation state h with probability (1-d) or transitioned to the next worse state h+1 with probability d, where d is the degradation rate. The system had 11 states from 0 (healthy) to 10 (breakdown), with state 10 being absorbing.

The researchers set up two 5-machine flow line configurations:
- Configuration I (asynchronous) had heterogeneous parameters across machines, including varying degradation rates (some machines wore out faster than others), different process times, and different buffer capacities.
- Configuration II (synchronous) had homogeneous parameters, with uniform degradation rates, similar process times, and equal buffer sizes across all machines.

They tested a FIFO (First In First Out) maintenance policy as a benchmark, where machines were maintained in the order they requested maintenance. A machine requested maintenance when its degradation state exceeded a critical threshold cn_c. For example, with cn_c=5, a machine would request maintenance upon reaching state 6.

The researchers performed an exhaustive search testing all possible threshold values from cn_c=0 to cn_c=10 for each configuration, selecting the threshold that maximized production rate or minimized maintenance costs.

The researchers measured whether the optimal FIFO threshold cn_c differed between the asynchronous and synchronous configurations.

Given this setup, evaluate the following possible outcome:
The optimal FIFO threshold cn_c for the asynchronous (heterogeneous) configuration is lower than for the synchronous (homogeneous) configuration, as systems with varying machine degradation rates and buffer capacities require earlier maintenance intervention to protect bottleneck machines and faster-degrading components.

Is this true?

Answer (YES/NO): NO